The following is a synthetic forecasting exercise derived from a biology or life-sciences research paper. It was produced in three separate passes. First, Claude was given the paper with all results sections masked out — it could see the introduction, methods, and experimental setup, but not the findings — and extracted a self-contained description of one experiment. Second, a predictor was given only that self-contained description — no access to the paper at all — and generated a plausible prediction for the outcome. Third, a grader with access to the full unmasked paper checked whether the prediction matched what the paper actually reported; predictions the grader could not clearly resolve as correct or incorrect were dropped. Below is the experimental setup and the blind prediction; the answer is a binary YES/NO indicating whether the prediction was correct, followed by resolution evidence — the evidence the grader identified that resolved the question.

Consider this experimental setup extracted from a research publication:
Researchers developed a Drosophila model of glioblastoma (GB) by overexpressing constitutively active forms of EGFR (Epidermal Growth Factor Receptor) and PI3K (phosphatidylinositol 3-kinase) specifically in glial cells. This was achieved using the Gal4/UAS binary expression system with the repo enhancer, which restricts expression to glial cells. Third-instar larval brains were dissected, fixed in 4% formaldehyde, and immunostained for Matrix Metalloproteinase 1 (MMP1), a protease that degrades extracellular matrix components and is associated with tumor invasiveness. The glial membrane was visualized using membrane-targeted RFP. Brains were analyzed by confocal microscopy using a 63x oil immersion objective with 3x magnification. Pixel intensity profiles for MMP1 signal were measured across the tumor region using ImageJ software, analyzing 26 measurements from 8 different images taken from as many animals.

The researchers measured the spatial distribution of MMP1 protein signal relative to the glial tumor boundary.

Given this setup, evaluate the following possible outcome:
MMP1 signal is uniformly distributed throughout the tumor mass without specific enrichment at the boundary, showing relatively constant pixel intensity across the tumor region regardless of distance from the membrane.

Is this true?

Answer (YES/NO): NO